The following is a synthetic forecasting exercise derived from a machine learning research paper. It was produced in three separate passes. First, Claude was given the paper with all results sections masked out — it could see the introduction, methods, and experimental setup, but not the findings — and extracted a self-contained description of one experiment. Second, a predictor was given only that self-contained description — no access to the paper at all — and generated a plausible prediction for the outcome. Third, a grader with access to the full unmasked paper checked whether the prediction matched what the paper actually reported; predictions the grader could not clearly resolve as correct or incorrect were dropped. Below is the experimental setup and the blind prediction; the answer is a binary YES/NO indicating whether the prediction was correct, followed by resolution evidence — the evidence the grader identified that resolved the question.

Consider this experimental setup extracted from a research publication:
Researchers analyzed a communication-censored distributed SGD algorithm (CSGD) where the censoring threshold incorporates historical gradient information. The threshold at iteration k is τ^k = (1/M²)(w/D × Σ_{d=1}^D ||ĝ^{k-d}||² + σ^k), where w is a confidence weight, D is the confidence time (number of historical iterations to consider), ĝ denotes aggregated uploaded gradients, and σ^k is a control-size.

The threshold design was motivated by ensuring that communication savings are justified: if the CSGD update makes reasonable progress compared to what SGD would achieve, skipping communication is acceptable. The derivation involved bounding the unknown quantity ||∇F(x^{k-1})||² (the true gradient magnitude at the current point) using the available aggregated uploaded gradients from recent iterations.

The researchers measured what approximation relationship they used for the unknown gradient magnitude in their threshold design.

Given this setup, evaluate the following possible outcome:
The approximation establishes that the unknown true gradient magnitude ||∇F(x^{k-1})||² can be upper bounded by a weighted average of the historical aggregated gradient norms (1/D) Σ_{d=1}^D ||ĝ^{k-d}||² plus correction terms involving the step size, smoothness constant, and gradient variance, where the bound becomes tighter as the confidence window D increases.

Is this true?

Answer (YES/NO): NO